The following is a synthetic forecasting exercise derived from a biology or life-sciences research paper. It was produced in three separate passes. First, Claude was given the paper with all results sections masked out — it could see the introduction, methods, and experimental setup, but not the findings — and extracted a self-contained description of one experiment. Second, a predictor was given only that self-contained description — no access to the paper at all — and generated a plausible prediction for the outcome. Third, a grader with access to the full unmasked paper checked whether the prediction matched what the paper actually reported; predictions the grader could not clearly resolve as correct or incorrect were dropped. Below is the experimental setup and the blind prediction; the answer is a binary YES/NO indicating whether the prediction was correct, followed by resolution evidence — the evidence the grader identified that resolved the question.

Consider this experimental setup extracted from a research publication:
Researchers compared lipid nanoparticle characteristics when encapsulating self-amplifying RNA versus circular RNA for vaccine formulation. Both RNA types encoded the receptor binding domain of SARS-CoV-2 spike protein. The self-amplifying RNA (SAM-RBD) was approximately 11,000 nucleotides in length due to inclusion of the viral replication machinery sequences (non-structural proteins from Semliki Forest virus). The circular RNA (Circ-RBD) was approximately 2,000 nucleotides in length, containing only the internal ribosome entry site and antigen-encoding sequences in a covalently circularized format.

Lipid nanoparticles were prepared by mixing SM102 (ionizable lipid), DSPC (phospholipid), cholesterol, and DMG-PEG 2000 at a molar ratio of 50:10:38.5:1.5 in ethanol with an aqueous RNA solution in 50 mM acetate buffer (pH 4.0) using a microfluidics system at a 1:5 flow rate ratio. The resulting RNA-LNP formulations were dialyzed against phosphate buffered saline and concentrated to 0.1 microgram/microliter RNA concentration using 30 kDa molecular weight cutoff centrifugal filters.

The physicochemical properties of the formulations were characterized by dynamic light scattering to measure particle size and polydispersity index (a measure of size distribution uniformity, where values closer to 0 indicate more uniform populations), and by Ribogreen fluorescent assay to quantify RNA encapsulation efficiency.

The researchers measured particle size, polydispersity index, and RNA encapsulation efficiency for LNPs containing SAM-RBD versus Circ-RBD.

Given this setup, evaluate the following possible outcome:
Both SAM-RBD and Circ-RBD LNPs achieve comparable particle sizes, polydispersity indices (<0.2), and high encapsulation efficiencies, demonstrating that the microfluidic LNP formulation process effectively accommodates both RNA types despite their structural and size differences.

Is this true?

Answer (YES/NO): YES